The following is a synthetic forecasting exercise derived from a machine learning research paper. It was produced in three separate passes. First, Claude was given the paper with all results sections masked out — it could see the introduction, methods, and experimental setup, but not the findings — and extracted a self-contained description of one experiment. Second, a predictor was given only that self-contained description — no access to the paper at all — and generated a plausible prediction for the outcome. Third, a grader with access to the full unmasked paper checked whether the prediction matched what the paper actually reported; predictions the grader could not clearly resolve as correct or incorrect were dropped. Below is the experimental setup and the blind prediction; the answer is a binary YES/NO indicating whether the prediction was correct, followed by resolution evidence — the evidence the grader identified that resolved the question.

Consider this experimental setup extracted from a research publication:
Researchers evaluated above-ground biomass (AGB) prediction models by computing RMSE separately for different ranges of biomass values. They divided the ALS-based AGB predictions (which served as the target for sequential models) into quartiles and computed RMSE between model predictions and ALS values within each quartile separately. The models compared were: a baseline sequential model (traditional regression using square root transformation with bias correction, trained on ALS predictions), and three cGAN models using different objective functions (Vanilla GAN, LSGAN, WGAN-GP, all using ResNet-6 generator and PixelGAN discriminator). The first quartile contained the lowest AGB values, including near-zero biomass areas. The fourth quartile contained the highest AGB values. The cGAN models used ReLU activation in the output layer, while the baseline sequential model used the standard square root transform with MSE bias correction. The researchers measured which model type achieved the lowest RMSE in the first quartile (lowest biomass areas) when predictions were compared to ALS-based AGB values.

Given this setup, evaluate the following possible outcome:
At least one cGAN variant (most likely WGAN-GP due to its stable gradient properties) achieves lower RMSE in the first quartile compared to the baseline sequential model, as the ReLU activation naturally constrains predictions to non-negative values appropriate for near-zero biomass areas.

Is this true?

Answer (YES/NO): YES